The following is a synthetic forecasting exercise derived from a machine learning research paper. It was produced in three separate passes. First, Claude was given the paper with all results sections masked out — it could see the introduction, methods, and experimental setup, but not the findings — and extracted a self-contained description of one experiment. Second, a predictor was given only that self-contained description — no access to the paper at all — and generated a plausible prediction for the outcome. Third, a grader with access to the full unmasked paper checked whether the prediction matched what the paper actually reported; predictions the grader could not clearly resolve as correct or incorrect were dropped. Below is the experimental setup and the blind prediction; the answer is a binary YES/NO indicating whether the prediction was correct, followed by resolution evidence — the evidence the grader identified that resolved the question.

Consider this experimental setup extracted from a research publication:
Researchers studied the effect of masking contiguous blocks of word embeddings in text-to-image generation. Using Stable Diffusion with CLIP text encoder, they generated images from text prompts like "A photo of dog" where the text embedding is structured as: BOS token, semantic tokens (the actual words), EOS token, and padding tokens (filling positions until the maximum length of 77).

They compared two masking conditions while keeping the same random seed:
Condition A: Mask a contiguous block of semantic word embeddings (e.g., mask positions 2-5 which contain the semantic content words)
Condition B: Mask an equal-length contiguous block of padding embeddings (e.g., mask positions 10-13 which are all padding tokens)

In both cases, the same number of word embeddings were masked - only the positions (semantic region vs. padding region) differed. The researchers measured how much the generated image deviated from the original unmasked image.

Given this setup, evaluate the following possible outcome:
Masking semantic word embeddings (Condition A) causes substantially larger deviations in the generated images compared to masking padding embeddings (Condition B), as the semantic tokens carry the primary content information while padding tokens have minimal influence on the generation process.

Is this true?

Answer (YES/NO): YES